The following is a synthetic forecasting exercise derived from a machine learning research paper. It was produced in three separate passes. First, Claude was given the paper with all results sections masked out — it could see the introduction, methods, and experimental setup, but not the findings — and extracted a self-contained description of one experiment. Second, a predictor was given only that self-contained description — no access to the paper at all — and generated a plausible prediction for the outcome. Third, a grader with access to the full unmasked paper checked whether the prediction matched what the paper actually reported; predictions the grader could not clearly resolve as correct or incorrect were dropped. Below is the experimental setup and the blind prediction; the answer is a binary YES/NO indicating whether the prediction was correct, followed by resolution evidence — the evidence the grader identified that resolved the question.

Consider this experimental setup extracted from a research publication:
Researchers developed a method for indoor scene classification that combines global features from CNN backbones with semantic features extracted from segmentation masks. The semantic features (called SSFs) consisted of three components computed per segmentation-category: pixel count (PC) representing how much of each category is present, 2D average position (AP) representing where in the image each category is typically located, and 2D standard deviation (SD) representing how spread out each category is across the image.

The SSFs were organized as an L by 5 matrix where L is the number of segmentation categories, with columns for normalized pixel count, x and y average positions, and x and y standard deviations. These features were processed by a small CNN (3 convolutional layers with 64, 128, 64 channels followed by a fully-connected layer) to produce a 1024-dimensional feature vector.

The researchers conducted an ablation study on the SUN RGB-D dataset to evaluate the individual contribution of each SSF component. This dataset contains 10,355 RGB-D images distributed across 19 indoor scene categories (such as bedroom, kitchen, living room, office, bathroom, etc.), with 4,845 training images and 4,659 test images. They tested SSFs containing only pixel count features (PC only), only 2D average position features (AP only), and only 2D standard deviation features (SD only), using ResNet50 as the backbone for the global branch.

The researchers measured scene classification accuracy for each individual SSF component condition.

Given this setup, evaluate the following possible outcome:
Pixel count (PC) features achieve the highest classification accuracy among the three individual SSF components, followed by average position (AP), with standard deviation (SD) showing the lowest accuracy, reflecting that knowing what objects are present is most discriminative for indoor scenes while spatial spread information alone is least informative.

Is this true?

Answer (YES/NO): NO